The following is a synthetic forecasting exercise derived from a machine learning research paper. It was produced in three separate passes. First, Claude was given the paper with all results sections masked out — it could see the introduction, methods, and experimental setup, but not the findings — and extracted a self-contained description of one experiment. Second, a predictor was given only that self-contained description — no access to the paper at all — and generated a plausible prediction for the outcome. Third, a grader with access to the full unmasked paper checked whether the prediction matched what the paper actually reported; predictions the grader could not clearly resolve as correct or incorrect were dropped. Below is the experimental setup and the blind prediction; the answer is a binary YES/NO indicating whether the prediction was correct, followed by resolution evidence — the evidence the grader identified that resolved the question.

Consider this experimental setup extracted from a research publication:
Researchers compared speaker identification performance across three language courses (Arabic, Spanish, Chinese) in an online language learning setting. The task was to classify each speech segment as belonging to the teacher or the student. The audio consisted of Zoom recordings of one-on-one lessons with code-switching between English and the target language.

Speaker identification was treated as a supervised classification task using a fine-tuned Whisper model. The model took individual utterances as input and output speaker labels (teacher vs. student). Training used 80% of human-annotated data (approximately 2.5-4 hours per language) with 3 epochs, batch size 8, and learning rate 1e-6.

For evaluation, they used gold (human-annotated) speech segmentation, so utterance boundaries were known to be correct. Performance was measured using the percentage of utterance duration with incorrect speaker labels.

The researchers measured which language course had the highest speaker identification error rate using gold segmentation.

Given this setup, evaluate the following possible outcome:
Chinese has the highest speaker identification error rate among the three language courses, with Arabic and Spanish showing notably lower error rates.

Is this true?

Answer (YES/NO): NO